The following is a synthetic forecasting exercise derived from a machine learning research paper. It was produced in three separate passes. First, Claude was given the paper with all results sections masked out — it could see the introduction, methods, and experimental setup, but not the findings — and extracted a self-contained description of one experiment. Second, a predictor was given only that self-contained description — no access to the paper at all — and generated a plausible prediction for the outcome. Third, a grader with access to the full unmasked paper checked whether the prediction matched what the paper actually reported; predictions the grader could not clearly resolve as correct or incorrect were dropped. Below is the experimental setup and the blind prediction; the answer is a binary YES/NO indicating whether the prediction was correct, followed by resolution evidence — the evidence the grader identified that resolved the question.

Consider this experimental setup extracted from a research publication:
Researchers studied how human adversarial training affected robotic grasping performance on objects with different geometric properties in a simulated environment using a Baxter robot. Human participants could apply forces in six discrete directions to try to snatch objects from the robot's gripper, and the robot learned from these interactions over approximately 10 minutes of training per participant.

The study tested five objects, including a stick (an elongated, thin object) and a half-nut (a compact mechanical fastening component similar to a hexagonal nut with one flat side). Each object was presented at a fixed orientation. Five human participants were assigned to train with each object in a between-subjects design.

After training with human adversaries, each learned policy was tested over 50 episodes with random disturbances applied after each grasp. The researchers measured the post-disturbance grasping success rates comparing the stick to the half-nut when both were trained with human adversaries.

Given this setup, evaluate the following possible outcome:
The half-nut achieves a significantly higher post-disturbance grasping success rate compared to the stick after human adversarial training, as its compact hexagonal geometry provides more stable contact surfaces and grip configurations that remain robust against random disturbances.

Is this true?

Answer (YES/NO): NO